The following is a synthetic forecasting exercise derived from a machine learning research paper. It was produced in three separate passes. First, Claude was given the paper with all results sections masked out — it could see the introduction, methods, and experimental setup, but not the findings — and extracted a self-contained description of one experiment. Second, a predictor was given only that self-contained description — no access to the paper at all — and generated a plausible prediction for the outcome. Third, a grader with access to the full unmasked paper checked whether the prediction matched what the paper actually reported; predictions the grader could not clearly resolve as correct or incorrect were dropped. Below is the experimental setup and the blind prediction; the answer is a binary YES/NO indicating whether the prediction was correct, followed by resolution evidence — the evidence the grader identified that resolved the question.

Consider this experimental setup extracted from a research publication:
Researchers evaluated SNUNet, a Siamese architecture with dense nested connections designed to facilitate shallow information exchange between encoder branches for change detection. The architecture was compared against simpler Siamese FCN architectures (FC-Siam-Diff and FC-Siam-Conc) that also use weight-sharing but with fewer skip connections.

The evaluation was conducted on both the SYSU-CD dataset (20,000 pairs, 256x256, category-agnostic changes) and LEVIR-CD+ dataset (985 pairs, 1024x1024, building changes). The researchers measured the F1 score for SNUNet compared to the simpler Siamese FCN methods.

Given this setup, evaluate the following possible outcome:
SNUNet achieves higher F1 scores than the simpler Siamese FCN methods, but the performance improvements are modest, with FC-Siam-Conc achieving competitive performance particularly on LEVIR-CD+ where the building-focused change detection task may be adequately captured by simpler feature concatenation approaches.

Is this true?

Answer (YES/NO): NO